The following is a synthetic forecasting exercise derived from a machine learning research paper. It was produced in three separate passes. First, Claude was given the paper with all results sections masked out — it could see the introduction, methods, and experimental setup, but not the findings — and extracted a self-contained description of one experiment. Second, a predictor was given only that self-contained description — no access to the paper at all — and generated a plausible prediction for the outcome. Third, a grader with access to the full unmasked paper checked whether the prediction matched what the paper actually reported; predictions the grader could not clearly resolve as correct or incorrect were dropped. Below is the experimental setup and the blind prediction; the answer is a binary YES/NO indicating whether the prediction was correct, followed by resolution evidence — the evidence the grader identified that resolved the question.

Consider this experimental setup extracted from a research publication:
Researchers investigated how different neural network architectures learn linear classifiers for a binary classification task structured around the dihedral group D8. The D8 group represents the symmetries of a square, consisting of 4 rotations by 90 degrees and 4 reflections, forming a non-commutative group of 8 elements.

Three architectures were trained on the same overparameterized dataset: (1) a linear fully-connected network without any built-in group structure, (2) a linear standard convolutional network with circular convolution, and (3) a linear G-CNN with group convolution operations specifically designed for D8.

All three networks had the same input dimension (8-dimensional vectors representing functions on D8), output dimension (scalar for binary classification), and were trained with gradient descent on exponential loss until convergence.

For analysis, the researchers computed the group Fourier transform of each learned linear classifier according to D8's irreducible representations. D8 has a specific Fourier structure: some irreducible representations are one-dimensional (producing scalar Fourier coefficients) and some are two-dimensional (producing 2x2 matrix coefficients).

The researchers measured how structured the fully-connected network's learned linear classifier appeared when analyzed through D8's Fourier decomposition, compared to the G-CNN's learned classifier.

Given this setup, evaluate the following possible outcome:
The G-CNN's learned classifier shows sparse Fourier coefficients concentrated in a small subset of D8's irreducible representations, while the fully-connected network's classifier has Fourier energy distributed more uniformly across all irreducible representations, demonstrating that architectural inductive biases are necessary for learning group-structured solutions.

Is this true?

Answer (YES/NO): YES